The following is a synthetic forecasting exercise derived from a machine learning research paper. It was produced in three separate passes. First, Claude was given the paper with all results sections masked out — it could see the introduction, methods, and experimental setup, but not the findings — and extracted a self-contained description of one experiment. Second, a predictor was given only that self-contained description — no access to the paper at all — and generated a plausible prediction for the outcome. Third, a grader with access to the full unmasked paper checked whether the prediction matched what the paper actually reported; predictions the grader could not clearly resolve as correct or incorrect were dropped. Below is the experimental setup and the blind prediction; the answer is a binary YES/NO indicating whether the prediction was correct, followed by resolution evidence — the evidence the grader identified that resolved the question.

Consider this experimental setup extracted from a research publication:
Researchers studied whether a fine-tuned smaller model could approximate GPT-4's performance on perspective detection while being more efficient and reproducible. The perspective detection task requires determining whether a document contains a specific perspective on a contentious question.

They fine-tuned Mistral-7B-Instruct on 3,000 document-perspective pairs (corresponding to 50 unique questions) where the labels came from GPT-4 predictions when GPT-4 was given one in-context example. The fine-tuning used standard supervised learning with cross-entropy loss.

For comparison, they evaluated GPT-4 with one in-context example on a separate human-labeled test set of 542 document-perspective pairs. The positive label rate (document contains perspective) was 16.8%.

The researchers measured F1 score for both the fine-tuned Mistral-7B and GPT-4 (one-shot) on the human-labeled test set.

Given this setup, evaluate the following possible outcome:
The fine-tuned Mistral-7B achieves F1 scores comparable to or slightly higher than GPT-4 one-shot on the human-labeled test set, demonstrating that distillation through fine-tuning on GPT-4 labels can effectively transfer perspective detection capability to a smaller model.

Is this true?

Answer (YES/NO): NO